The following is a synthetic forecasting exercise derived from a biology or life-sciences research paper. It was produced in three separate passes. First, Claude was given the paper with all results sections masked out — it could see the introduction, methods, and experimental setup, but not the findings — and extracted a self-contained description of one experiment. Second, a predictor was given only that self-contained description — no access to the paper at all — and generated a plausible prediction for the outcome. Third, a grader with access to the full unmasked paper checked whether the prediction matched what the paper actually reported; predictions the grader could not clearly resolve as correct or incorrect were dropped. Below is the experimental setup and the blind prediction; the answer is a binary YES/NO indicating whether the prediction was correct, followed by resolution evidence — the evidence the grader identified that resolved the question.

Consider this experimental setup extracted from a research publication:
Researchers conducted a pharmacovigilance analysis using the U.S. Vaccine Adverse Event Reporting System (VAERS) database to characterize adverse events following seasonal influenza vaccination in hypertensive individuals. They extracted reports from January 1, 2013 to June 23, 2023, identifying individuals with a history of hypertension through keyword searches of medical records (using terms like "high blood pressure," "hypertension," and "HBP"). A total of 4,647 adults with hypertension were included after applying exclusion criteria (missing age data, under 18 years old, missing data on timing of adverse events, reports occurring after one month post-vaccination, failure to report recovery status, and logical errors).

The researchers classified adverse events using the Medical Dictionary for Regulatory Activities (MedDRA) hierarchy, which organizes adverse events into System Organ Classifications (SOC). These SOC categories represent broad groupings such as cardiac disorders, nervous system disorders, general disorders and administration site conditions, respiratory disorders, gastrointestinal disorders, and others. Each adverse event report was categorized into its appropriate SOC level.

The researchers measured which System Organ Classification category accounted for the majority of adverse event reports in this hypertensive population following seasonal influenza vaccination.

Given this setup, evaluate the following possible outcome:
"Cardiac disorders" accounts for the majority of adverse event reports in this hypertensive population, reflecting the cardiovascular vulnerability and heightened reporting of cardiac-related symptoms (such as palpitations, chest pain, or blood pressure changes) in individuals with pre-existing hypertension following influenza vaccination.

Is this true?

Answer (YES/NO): NO